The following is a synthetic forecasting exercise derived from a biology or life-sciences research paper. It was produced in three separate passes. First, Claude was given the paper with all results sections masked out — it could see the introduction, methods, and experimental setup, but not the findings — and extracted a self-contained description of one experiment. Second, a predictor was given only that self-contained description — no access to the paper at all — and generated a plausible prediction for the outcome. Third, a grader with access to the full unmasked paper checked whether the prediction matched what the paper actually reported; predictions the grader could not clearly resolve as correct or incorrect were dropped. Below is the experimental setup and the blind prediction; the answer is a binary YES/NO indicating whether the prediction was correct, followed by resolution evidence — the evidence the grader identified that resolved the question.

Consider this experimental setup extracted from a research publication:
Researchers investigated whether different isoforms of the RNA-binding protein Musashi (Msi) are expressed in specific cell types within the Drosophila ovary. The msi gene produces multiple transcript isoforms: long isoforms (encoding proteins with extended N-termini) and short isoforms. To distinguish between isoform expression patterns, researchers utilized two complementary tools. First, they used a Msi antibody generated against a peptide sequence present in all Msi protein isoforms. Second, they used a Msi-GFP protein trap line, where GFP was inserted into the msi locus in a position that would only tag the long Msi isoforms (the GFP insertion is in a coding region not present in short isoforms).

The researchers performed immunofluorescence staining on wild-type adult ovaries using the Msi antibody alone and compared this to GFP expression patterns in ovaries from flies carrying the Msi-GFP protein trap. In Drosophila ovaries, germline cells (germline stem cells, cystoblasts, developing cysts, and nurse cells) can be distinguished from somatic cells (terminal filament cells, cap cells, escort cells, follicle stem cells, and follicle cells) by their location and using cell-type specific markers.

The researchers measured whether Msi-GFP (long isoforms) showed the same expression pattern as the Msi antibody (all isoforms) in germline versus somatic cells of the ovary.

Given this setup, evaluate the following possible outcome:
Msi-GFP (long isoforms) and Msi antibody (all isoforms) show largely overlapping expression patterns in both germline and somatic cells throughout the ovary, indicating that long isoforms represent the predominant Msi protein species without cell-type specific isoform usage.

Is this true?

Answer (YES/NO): NO